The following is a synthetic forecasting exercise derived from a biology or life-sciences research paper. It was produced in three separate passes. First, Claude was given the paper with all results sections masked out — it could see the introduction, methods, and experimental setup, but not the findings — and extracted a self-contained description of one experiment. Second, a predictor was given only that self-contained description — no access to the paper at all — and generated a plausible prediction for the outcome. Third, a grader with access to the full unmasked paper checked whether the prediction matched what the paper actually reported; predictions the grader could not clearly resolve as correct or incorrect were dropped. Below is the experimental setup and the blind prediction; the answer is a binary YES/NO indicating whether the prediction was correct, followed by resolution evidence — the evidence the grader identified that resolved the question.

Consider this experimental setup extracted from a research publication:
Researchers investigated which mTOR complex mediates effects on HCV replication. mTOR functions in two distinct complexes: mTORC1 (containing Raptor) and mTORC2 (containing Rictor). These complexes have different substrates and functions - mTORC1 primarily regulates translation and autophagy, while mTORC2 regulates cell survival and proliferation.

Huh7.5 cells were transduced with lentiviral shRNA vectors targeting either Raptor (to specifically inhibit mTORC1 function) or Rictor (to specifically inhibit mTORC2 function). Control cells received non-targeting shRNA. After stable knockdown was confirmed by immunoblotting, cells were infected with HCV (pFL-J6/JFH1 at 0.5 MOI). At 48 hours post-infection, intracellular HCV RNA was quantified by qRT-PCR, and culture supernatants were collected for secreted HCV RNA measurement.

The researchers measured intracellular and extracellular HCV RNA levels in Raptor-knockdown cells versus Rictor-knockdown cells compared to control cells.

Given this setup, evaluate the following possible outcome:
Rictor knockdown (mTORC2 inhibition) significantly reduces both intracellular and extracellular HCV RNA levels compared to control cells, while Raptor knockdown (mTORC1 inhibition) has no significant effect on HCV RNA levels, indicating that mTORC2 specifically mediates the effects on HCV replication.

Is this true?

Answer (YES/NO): NO